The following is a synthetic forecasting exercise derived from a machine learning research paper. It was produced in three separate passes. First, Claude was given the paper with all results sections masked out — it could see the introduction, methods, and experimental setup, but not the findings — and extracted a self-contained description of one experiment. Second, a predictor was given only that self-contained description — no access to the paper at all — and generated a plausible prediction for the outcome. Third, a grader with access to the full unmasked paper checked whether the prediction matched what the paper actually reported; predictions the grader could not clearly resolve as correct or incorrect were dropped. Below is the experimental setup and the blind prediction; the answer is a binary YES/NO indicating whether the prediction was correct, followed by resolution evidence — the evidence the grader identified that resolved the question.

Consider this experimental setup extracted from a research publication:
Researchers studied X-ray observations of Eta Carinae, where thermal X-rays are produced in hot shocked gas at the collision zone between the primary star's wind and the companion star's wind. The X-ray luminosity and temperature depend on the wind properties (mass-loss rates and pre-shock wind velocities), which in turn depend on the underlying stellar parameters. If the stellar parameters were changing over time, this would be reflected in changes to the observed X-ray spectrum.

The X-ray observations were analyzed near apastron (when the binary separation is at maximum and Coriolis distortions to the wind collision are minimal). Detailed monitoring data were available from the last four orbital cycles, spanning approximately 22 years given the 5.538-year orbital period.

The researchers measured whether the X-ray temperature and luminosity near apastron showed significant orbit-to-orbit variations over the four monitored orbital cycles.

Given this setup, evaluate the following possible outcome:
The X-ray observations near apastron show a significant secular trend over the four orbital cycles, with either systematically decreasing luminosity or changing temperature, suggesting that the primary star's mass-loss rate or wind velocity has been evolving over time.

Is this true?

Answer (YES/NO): NO